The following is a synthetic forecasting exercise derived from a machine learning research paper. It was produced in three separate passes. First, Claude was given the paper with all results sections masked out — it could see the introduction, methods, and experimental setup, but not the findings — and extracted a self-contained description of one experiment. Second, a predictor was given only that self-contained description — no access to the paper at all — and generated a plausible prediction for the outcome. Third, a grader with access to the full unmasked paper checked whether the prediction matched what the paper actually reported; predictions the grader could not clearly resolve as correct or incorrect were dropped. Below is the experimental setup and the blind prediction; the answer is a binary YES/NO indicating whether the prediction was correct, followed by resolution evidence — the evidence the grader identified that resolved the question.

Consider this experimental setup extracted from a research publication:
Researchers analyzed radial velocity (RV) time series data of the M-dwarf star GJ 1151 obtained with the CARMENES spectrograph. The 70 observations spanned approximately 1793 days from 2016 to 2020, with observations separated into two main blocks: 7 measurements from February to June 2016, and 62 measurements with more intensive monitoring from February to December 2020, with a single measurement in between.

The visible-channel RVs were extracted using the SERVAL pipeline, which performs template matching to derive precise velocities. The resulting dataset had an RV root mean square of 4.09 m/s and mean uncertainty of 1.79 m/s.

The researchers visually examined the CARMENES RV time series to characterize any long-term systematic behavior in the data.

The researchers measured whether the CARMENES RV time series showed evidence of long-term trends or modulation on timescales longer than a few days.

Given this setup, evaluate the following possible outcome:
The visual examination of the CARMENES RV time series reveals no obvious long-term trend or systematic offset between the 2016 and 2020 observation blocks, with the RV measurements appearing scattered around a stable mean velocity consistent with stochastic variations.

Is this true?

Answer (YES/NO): NO